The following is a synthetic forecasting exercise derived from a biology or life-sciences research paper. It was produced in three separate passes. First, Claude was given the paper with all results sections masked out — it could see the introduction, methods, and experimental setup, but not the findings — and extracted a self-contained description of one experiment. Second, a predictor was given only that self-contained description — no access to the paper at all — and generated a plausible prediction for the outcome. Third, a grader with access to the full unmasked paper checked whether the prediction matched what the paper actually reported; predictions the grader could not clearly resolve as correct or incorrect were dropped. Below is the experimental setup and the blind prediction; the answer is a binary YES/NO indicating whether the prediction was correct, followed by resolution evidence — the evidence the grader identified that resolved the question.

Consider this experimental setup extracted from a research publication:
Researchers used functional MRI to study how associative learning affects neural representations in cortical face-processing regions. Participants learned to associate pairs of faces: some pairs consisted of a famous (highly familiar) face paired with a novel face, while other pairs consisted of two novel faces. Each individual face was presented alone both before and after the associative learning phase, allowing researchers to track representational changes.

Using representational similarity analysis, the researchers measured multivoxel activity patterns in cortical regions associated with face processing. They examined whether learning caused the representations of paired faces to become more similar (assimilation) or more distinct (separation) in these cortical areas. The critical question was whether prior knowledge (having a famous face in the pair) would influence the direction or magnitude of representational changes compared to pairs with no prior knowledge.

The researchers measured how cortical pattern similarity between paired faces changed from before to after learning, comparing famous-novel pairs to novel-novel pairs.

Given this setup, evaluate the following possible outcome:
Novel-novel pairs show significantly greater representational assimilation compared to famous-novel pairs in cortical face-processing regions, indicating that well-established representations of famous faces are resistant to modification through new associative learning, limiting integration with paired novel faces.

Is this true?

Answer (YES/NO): NO